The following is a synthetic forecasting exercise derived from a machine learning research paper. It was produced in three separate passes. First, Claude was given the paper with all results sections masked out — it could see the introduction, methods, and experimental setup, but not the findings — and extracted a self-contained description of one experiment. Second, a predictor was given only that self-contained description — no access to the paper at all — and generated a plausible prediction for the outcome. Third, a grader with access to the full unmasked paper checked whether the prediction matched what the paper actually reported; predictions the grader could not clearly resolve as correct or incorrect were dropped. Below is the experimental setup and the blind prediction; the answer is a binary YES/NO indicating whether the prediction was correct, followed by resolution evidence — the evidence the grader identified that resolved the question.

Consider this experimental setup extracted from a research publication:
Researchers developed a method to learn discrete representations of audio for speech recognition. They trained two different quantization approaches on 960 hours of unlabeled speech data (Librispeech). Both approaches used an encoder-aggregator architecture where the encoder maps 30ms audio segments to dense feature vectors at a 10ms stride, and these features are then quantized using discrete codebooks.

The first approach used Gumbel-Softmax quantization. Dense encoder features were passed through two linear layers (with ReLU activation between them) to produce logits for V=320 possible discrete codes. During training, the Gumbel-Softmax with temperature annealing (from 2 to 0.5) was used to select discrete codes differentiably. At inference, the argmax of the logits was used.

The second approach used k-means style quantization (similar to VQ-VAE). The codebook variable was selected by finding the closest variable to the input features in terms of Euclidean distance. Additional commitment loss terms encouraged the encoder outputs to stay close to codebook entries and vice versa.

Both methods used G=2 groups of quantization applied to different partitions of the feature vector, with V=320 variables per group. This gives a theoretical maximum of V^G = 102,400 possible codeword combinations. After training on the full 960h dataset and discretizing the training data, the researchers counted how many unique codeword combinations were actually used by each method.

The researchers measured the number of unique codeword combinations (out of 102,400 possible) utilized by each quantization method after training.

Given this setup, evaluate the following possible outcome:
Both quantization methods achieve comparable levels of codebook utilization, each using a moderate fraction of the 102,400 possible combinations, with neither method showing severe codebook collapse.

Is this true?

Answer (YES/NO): NO